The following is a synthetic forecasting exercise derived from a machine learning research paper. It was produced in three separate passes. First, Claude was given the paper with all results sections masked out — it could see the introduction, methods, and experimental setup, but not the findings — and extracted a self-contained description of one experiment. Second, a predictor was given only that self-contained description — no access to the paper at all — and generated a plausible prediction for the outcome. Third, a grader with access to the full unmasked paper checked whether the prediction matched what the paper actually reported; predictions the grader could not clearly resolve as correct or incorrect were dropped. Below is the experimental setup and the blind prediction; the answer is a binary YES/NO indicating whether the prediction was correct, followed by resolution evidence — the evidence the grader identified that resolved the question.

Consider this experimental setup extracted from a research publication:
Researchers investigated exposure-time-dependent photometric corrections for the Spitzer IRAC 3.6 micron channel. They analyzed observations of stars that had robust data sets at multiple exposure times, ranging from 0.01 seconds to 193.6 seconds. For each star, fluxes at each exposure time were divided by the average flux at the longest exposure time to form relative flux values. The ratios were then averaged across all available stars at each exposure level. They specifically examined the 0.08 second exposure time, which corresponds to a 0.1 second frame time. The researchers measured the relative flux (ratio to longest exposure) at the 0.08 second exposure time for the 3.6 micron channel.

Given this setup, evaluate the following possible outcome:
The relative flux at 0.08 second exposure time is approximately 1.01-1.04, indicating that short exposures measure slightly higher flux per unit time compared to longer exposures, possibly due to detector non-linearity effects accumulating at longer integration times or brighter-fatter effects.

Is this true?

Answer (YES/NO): YES